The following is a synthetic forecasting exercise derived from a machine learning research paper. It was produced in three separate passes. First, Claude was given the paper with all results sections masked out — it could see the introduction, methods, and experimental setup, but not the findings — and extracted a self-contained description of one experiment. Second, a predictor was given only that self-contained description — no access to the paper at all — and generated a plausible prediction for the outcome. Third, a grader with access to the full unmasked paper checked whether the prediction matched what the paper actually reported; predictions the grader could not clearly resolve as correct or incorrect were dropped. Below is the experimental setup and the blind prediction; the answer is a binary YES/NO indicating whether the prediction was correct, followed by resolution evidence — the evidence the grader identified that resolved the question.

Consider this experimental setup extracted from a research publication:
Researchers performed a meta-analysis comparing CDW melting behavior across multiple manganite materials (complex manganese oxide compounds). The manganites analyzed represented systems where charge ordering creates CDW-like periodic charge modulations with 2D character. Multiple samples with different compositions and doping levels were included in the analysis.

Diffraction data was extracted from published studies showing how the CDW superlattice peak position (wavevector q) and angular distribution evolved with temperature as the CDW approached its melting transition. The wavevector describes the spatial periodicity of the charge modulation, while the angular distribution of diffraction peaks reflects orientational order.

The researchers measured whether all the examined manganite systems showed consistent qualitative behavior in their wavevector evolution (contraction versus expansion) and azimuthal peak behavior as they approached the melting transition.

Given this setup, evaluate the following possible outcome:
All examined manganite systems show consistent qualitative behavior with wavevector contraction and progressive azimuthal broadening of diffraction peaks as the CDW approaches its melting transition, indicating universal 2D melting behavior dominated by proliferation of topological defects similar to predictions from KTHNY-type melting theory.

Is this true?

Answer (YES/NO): YES